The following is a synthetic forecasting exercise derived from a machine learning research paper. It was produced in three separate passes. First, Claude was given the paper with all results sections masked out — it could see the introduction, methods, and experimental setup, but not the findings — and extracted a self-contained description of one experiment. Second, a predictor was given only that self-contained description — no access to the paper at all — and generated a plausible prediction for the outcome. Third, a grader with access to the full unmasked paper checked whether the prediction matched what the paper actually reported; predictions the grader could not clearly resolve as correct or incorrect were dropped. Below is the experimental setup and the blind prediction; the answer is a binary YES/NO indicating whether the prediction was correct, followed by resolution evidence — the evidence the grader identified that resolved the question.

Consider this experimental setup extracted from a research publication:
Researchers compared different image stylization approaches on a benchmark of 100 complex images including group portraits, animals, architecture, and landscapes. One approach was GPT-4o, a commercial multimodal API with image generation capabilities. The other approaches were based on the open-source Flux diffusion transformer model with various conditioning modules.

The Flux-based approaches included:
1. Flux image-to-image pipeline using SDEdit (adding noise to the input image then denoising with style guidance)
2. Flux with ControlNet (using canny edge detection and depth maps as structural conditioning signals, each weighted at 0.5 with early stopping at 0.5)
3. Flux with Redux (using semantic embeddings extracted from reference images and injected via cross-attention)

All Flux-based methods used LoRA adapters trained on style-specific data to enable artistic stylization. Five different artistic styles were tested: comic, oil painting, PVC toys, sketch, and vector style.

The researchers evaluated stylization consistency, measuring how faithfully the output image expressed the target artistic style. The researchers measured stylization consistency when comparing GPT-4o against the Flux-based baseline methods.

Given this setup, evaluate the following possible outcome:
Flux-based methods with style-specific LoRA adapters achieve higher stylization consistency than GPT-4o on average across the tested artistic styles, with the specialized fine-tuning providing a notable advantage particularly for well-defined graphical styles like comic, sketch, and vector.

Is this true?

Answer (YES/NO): NO